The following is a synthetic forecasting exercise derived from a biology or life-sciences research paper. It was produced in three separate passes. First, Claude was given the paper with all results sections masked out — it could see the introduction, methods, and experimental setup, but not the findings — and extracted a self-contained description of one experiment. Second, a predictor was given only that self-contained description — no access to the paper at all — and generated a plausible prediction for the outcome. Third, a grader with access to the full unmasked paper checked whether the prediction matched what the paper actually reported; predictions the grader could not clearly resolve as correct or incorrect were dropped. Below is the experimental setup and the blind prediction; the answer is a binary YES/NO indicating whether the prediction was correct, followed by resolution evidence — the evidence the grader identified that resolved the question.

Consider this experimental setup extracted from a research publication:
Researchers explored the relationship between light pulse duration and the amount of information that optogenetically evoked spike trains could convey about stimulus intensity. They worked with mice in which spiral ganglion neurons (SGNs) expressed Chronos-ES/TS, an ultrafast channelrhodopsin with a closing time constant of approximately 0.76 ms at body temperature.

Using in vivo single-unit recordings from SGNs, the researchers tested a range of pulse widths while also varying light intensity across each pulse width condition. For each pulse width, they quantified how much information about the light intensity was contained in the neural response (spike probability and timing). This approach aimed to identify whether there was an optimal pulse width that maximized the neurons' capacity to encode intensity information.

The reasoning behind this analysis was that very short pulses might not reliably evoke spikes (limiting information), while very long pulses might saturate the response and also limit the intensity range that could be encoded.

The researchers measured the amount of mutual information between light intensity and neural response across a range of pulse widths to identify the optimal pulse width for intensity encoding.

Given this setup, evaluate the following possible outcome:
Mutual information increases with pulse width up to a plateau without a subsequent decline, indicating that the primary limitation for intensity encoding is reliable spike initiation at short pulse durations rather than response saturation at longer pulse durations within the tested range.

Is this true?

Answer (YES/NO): NO